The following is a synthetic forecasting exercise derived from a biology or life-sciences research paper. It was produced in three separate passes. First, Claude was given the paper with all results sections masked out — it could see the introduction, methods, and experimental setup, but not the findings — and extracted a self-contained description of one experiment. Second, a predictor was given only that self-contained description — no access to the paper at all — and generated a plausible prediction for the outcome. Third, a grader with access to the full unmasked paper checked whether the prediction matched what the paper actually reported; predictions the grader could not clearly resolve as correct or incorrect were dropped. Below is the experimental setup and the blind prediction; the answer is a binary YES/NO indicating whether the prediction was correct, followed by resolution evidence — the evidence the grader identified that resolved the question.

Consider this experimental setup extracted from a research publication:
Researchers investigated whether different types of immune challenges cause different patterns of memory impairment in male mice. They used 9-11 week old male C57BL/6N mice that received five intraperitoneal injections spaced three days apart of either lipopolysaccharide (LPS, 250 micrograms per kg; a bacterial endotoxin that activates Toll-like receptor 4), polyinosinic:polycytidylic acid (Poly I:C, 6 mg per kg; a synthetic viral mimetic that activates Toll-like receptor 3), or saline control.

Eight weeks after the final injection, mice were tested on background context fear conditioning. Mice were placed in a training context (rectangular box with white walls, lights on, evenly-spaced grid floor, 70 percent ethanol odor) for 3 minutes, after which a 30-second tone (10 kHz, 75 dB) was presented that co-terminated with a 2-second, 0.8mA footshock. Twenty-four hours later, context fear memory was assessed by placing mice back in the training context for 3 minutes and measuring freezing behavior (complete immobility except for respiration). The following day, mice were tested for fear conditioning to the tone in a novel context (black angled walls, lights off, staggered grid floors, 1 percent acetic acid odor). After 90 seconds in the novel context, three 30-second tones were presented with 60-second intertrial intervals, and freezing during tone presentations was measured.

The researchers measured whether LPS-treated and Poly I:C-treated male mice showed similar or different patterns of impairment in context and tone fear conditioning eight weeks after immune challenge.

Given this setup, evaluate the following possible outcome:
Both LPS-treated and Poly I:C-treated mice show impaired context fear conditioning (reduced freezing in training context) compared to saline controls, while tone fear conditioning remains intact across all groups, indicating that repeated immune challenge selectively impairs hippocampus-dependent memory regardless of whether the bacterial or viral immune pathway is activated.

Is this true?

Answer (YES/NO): NO